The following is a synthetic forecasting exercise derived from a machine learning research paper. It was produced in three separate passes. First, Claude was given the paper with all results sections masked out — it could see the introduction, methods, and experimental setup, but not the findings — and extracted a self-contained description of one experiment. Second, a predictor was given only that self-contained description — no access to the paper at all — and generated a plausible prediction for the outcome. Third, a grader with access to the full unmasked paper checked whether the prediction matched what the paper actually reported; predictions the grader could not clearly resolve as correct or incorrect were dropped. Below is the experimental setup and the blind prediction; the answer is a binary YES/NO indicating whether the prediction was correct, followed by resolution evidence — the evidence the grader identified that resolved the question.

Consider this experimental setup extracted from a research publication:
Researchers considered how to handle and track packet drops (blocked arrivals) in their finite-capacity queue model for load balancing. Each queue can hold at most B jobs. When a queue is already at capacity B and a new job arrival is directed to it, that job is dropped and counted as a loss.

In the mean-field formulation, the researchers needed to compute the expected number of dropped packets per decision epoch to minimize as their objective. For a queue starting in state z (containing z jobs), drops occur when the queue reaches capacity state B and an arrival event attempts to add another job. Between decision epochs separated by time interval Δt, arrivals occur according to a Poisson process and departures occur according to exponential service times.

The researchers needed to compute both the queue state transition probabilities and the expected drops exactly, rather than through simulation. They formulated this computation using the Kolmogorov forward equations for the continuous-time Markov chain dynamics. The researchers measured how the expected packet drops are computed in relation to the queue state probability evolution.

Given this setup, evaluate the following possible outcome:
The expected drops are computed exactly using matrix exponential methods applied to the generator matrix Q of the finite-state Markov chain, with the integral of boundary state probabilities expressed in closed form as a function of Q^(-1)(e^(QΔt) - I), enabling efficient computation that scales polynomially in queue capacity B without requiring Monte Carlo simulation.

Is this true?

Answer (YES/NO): NO